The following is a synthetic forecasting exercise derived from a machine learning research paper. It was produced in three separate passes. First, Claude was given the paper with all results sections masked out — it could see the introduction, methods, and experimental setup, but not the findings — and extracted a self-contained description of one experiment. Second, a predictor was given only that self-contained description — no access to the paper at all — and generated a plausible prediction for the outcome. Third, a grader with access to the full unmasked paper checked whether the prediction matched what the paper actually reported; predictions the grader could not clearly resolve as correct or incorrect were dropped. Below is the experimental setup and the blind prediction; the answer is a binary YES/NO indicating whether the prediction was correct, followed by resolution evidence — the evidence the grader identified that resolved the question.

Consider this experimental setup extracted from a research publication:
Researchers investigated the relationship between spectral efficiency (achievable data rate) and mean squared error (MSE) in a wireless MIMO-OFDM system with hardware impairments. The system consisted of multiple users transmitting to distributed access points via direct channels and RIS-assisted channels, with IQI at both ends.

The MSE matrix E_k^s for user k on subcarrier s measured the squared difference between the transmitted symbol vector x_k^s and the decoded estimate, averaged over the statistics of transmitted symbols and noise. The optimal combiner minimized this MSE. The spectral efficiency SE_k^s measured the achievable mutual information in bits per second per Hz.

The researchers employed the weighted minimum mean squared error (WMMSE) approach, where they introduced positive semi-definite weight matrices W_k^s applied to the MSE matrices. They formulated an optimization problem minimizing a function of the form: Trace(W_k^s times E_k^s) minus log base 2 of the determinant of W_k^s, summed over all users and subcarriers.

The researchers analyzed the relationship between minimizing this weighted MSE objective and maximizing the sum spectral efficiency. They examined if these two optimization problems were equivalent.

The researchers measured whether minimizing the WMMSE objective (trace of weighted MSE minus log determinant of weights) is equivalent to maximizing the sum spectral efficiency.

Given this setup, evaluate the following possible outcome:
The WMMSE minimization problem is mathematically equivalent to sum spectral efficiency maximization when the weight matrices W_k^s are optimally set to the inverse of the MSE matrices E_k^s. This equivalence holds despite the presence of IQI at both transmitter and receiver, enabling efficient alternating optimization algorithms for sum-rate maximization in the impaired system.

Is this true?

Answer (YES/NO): YES